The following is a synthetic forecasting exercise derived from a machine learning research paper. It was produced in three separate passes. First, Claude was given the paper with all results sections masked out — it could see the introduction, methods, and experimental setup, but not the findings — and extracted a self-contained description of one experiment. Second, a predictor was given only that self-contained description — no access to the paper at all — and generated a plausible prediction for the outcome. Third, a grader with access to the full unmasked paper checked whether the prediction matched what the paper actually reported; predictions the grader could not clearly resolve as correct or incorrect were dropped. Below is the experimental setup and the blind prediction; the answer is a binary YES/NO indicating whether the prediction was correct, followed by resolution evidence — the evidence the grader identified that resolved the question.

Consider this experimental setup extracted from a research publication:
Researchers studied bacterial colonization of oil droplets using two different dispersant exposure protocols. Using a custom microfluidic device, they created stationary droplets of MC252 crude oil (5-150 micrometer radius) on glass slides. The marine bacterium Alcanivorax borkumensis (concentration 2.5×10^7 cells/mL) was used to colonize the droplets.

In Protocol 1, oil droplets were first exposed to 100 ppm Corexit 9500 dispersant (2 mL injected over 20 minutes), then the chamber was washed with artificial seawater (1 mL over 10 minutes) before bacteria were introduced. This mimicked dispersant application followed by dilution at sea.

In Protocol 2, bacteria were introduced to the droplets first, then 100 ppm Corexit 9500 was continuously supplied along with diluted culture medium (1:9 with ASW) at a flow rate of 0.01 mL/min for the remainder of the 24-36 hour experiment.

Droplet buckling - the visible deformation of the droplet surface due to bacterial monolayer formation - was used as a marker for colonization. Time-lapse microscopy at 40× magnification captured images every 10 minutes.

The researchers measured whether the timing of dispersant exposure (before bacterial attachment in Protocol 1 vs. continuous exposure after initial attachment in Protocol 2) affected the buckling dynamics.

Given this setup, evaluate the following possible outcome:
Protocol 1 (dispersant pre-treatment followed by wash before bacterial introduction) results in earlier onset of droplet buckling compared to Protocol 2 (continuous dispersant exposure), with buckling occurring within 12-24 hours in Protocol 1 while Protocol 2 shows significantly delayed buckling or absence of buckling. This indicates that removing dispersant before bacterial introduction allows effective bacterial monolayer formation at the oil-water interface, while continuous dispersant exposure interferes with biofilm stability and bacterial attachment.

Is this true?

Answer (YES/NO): NO